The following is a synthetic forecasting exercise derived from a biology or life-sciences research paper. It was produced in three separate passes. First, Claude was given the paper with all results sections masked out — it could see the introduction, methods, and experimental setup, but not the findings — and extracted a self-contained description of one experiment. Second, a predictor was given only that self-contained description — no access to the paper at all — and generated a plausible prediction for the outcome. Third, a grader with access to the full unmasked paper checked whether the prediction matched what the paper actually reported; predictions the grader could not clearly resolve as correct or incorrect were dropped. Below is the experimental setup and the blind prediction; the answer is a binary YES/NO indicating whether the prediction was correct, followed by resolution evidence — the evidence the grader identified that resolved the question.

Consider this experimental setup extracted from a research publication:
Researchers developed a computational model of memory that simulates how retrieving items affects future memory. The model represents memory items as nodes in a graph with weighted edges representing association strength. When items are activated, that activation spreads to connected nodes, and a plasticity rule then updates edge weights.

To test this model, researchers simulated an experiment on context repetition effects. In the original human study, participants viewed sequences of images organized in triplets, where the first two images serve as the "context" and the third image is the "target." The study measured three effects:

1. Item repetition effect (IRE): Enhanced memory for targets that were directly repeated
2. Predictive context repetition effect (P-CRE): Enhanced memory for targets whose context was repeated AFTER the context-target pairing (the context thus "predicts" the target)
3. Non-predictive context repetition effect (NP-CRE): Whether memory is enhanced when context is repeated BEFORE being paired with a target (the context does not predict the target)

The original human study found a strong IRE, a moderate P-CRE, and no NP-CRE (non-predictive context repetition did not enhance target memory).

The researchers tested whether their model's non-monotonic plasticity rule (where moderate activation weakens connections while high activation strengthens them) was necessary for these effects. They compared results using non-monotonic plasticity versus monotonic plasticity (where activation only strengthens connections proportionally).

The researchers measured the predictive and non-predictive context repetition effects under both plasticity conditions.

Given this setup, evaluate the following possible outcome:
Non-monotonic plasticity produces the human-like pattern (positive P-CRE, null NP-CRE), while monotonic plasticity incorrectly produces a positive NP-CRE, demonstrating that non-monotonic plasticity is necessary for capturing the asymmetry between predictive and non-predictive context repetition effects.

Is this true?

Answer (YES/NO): YES